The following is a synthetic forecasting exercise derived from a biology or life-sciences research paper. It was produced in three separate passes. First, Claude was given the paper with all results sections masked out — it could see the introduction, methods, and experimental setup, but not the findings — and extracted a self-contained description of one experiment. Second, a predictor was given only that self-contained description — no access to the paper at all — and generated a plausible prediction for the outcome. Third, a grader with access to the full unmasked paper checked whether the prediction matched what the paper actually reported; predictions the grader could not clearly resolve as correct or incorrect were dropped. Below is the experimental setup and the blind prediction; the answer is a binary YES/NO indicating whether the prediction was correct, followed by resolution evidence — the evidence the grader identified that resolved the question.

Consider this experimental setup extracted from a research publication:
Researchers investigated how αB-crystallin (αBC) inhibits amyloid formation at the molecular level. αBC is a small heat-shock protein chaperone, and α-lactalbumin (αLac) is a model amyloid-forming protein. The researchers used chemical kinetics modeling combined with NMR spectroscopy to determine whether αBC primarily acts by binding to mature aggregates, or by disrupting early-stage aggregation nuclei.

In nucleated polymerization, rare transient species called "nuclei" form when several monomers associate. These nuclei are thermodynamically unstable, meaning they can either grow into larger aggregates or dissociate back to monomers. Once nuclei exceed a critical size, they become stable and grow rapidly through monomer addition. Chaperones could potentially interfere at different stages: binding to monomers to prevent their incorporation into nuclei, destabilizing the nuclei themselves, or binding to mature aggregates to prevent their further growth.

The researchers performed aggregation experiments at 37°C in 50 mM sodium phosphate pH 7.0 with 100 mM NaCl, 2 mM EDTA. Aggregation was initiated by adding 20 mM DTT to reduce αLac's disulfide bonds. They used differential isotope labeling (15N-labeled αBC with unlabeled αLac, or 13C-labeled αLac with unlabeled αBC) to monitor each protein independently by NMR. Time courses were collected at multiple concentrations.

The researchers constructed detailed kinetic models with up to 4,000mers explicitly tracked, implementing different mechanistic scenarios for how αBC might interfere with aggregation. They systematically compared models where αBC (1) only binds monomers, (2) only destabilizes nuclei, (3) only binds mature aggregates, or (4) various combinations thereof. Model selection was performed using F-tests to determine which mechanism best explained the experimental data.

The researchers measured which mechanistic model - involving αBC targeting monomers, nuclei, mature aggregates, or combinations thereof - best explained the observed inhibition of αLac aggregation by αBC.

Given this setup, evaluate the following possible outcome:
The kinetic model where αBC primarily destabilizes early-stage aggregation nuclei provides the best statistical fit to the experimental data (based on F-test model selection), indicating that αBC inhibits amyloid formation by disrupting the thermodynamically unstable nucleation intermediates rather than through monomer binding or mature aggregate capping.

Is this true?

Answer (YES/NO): NO